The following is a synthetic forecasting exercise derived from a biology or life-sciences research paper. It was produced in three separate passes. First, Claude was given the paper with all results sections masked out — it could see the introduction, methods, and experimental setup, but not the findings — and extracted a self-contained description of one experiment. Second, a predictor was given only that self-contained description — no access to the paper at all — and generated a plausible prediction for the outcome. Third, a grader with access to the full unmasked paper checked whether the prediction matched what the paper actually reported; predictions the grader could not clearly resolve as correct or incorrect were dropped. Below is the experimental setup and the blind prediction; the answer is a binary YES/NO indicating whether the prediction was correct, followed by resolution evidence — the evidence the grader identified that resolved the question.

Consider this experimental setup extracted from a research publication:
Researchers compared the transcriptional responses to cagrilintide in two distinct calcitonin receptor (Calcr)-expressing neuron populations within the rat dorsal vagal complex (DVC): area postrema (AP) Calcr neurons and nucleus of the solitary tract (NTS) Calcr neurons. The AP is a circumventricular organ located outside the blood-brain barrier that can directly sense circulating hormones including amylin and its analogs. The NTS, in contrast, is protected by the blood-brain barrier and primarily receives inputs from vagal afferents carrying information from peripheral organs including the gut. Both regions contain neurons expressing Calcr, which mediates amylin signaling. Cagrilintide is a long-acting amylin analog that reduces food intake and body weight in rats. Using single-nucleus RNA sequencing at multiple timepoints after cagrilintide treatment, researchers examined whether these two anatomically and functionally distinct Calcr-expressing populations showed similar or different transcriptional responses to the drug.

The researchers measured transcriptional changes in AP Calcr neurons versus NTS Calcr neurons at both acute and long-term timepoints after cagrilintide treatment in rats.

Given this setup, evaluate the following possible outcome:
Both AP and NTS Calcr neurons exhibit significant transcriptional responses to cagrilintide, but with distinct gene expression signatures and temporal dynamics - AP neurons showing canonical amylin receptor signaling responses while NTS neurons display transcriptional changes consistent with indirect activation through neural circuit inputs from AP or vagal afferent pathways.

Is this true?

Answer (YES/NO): NO